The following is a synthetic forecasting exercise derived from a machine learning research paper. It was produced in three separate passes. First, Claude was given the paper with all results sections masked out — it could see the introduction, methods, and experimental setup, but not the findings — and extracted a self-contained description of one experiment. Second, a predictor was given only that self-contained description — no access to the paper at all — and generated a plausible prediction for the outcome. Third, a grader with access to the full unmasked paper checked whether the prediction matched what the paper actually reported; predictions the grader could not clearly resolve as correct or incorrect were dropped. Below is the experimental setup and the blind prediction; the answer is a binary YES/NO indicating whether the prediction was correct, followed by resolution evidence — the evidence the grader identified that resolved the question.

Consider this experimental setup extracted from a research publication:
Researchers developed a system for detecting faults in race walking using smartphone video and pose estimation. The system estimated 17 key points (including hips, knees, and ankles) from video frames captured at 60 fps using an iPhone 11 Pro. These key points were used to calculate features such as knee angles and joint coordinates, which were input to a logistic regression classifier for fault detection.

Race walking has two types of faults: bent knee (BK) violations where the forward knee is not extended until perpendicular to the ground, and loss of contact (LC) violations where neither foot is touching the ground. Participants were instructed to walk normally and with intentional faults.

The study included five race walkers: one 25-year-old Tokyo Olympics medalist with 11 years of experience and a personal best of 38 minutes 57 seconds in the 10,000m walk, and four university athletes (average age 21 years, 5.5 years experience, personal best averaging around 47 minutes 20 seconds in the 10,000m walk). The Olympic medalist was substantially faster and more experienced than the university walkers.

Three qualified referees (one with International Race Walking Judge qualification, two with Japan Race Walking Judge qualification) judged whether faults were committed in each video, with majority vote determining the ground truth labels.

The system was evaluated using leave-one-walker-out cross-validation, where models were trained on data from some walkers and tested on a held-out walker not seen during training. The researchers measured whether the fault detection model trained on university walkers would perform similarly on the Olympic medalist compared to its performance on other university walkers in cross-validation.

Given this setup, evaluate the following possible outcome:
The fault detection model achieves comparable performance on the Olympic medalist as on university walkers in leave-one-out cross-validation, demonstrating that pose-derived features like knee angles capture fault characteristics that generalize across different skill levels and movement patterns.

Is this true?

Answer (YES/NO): NO